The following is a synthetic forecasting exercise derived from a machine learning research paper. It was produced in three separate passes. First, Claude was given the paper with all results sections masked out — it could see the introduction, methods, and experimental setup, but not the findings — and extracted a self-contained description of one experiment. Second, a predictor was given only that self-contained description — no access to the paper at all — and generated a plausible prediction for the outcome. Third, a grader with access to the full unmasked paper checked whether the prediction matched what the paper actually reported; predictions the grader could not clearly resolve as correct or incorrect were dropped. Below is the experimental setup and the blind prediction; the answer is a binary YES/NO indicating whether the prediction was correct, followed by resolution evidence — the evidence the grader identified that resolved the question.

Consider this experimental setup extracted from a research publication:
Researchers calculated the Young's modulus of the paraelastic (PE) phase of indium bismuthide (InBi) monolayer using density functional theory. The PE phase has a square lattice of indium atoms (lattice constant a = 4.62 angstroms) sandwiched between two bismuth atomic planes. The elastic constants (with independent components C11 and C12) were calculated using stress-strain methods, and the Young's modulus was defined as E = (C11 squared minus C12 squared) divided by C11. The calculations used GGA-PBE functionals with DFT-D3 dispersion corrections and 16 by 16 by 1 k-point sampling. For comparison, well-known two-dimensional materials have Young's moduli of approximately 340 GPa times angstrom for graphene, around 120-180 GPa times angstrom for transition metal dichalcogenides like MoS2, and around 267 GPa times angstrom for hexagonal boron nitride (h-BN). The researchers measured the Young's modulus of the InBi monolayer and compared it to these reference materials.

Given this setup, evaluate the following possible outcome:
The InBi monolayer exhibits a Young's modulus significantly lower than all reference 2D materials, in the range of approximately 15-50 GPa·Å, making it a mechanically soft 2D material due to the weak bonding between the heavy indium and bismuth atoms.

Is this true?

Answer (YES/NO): NO